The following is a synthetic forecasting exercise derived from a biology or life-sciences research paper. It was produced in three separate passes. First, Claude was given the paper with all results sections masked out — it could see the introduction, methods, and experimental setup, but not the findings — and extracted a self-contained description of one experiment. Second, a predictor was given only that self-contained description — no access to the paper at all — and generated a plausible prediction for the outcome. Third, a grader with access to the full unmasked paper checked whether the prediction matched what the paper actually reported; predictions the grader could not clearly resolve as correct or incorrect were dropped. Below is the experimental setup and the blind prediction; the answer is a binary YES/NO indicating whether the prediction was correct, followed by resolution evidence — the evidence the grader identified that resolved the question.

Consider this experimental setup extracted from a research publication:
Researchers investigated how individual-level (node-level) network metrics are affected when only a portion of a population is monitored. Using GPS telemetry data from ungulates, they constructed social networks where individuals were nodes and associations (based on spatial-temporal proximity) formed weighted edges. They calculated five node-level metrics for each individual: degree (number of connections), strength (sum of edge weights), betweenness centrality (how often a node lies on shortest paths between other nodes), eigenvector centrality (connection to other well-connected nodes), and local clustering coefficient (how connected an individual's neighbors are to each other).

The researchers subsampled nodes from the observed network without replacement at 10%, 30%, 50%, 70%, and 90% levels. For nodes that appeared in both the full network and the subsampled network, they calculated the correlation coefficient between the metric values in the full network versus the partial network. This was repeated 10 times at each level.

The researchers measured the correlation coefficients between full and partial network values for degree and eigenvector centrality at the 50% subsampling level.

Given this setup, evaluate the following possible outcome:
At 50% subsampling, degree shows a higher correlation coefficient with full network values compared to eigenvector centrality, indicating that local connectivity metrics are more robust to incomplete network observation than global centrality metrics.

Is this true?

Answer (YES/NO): YES